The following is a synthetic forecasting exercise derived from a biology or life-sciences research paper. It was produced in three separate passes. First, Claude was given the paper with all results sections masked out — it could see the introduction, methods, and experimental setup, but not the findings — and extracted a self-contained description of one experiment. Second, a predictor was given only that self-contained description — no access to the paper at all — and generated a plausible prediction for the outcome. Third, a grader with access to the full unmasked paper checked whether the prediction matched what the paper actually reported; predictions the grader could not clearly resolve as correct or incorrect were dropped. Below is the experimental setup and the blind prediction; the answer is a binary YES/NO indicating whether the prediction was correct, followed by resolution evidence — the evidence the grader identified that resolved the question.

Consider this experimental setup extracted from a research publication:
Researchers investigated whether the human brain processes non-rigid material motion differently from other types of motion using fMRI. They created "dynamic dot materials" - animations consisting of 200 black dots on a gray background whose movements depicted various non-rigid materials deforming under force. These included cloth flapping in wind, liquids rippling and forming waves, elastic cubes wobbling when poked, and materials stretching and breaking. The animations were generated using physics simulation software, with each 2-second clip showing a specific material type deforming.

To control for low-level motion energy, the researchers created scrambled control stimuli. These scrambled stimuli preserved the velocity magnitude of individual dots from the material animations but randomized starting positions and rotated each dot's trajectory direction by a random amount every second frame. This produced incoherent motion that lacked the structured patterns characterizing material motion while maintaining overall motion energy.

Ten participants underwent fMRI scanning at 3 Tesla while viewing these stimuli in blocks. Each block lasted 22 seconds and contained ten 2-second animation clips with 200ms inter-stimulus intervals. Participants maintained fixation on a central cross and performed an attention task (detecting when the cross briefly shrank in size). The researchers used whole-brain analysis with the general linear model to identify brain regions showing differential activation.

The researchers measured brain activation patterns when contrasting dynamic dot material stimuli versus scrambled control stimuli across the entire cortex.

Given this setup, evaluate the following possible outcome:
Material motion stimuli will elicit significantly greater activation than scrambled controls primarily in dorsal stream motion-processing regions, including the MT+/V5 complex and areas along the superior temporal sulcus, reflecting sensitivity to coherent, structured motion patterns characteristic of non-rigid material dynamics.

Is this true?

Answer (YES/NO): NO